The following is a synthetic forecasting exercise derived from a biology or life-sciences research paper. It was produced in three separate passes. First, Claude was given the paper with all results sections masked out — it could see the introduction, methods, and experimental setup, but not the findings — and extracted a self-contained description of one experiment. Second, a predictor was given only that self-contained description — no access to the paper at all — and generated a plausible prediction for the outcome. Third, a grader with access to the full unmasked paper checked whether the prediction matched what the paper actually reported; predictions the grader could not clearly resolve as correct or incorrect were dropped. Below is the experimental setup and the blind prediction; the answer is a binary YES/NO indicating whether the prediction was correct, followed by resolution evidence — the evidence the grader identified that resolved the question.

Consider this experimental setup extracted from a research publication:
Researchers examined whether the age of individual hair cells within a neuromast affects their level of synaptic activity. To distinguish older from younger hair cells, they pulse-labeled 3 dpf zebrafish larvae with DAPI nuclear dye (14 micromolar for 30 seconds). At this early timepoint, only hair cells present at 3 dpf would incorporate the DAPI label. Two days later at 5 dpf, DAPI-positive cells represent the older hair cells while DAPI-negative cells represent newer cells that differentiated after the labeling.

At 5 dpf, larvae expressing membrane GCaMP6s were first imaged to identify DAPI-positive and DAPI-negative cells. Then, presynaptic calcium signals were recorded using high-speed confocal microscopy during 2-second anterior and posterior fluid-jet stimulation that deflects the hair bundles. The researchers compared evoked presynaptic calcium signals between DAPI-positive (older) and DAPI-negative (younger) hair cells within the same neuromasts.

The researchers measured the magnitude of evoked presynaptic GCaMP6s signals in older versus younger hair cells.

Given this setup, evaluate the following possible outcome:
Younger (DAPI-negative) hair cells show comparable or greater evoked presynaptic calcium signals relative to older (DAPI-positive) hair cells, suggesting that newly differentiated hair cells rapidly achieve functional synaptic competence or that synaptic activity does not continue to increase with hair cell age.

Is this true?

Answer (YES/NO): YES